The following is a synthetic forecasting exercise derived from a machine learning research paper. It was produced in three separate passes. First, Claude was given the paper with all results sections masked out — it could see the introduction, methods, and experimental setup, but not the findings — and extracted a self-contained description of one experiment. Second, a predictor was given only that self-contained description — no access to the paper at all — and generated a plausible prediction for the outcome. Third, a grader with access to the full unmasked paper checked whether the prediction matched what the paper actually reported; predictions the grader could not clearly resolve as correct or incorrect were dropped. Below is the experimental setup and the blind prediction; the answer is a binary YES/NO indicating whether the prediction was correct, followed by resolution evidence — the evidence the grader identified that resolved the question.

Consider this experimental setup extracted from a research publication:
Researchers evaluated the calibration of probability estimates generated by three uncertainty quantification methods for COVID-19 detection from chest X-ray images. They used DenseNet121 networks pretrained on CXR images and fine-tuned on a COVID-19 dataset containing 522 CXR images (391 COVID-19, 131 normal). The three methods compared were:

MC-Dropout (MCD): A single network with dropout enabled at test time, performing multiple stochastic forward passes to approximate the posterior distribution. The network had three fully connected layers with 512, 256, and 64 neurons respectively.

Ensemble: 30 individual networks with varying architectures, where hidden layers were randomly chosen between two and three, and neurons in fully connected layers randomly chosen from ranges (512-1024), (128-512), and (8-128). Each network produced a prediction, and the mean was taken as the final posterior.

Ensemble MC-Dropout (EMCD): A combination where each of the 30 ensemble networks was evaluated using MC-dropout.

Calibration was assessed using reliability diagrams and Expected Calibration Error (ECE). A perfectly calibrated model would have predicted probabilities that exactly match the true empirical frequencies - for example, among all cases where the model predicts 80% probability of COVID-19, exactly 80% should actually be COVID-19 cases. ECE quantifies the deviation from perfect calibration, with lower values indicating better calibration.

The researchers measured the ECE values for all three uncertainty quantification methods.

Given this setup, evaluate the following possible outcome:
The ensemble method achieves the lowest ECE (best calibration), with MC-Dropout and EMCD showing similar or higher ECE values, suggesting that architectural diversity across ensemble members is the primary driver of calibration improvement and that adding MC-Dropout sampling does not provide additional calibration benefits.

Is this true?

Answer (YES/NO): NO